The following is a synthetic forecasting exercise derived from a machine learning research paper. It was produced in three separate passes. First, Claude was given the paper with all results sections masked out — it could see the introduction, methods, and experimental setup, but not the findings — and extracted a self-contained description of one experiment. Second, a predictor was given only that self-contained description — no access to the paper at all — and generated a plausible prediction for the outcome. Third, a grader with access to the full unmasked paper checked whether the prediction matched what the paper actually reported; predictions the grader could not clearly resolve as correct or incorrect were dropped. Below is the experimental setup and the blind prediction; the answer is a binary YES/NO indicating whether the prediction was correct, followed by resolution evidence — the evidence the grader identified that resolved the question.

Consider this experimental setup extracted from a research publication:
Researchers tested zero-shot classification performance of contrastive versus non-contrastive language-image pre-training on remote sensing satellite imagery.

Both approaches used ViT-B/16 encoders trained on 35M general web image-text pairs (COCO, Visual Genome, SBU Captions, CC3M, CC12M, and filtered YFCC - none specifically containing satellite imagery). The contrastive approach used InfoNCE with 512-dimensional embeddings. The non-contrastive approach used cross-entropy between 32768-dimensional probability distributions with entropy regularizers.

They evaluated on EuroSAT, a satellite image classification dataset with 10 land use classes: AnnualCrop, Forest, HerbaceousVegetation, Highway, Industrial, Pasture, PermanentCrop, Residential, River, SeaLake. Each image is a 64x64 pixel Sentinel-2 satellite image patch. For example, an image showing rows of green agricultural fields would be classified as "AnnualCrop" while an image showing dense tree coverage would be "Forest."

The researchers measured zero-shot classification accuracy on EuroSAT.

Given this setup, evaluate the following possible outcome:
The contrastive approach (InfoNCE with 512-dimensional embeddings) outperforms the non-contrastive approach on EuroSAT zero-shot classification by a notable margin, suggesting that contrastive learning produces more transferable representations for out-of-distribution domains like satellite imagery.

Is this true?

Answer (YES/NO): YES